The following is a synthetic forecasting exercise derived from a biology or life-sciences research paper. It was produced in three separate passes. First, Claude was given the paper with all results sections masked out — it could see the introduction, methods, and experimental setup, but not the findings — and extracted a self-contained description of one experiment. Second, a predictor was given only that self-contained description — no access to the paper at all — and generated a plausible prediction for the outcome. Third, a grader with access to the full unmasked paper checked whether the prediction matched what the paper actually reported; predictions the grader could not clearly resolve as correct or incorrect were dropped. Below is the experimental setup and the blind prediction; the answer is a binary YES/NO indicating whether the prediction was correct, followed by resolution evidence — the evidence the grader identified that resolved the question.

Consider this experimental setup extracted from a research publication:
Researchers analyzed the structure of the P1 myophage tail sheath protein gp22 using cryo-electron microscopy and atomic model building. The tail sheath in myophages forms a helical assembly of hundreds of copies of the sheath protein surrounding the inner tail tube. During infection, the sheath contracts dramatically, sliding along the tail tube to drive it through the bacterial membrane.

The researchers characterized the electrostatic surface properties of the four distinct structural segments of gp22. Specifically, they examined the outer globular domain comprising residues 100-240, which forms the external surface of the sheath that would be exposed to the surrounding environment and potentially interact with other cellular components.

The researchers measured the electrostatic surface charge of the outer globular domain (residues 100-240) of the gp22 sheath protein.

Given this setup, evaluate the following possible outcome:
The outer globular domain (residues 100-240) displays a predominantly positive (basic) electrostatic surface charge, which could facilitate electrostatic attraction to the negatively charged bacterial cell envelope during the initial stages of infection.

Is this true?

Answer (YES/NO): NO